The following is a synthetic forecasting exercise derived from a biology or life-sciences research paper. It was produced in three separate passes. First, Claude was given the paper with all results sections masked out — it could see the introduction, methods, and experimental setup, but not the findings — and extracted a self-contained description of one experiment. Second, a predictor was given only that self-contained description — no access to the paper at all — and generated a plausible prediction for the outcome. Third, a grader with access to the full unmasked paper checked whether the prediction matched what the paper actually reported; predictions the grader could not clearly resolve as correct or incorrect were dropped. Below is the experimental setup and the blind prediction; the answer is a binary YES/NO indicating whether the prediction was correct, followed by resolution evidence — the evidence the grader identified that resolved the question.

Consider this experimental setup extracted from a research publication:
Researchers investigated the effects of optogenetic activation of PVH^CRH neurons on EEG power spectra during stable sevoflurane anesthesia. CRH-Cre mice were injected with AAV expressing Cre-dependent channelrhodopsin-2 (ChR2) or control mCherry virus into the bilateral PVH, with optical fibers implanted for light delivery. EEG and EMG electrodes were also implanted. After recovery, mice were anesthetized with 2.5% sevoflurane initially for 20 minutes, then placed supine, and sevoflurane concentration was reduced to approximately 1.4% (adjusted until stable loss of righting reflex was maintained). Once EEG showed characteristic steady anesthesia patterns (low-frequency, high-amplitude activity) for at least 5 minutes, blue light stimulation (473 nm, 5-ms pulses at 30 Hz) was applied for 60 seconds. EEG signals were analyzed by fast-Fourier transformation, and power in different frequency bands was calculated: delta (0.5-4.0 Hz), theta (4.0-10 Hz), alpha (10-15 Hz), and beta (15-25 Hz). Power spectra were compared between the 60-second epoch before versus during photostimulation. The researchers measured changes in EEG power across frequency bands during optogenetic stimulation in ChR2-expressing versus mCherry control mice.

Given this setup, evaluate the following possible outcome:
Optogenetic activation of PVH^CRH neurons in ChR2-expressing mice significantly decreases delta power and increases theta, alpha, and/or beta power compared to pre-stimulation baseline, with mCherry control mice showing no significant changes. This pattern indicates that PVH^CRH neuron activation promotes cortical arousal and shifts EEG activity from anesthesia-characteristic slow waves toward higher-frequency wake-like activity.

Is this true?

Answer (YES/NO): YES